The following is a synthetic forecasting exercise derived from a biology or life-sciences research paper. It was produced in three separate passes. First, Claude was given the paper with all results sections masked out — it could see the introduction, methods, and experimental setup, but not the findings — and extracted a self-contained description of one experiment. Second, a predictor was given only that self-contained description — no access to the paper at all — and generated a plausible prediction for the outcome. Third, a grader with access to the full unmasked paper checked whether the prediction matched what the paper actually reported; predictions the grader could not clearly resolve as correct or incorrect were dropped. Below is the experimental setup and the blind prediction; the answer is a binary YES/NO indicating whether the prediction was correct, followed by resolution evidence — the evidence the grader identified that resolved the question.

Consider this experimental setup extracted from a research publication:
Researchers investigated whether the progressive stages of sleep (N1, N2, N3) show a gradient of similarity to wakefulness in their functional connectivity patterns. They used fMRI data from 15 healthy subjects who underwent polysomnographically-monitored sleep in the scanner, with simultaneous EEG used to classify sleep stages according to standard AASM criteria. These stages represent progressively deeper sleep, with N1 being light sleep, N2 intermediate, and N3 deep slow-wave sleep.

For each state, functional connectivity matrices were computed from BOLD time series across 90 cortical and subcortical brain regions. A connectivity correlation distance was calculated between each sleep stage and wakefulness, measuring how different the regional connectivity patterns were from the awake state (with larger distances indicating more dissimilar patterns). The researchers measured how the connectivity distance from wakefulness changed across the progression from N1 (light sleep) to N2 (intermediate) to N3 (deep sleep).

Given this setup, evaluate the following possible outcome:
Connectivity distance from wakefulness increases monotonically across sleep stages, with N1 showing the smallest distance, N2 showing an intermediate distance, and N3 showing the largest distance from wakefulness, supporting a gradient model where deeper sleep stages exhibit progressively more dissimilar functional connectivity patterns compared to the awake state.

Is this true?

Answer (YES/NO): YES